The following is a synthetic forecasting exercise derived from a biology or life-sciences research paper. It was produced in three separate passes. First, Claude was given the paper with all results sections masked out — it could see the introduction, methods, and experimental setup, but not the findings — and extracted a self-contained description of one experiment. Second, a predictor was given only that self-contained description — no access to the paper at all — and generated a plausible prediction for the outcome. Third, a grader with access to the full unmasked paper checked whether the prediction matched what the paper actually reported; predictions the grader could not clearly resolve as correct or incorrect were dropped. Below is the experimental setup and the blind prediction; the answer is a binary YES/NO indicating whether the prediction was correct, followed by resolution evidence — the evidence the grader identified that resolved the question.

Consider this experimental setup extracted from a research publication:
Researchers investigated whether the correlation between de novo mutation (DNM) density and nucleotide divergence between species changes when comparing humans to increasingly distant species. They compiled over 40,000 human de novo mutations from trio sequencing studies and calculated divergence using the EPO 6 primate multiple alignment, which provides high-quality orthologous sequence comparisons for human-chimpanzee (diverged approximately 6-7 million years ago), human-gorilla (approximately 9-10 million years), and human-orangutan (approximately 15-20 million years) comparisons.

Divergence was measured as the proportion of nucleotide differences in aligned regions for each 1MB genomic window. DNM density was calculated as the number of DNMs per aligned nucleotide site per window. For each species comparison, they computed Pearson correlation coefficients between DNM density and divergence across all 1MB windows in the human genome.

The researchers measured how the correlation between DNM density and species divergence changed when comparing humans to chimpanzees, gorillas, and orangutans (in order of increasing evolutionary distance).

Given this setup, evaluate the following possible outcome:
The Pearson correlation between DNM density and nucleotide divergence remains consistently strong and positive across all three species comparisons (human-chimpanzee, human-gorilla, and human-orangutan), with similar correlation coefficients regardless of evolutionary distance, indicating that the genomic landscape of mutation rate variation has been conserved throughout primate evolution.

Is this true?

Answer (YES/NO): NO